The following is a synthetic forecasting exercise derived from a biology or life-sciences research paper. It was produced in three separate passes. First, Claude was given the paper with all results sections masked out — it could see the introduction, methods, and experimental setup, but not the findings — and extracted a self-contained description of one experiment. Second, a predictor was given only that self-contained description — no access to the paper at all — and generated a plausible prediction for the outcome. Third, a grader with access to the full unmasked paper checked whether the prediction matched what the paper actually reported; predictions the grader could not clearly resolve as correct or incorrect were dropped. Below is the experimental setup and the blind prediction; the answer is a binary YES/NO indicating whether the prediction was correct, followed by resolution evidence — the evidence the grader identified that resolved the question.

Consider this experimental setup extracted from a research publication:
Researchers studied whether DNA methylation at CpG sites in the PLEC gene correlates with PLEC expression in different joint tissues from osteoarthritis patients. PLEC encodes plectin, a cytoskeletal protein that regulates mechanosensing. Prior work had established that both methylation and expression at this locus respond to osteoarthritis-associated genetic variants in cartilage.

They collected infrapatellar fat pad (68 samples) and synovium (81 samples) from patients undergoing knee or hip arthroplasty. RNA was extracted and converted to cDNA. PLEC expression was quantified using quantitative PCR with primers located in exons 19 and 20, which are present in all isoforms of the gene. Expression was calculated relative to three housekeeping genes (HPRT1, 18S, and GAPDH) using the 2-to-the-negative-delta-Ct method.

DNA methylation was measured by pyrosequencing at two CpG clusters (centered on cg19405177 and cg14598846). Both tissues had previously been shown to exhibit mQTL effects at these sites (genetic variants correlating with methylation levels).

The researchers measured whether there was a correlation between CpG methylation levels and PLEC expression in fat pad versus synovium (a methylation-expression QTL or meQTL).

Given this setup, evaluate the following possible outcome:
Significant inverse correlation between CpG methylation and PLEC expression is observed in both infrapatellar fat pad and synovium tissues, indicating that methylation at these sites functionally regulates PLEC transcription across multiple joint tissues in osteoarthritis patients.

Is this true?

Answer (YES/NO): NO